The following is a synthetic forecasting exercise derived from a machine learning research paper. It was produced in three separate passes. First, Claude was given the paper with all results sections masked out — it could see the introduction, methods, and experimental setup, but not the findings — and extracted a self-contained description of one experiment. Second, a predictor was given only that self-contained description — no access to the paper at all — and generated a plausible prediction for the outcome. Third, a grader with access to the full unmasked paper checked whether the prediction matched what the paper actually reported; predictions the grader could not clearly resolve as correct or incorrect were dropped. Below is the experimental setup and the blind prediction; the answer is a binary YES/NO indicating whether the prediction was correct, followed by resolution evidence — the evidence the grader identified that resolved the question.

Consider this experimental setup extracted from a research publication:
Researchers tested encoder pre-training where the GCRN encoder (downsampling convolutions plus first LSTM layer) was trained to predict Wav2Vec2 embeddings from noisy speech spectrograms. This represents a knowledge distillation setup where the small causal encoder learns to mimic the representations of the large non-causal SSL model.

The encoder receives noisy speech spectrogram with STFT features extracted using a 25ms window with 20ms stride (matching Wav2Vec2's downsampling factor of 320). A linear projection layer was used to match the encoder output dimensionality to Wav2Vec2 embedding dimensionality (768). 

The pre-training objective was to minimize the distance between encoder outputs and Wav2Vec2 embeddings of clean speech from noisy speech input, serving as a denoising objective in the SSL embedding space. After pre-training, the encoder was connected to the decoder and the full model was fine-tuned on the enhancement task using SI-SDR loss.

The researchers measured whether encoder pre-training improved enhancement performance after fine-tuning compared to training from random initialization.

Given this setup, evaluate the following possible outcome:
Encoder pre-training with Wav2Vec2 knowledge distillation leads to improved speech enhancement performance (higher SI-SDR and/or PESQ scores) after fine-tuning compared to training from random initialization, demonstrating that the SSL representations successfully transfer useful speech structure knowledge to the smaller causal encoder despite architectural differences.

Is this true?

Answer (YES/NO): NO